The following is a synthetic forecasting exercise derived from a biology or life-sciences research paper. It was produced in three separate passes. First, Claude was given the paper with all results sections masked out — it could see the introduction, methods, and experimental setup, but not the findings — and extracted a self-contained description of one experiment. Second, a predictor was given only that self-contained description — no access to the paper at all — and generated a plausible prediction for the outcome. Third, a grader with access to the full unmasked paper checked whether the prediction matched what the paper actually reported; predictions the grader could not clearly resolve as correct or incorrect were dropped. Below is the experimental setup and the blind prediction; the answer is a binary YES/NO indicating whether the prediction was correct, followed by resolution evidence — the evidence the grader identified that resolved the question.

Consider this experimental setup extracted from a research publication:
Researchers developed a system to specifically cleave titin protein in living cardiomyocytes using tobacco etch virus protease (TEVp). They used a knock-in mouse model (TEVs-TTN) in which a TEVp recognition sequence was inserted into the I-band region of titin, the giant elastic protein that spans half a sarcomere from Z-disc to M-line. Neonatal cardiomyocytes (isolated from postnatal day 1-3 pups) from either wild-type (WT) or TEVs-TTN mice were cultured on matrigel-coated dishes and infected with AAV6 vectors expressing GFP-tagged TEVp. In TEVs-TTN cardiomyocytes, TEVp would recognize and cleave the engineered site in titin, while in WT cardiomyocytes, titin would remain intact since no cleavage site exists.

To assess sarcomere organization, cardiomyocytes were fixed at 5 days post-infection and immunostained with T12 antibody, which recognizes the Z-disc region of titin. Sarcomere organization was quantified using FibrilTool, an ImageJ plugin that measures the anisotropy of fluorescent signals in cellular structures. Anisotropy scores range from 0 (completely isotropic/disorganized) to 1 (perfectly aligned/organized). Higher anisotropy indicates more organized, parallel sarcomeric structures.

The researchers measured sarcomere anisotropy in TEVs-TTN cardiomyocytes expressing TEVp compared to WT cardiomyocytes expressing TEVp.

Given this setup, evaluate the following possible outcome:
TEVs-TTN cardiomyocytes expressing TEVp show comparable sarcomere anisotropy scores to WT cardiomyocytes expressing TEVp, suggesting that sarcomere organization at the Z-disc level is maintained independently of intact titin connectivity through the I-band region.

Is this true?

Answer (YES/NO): NO